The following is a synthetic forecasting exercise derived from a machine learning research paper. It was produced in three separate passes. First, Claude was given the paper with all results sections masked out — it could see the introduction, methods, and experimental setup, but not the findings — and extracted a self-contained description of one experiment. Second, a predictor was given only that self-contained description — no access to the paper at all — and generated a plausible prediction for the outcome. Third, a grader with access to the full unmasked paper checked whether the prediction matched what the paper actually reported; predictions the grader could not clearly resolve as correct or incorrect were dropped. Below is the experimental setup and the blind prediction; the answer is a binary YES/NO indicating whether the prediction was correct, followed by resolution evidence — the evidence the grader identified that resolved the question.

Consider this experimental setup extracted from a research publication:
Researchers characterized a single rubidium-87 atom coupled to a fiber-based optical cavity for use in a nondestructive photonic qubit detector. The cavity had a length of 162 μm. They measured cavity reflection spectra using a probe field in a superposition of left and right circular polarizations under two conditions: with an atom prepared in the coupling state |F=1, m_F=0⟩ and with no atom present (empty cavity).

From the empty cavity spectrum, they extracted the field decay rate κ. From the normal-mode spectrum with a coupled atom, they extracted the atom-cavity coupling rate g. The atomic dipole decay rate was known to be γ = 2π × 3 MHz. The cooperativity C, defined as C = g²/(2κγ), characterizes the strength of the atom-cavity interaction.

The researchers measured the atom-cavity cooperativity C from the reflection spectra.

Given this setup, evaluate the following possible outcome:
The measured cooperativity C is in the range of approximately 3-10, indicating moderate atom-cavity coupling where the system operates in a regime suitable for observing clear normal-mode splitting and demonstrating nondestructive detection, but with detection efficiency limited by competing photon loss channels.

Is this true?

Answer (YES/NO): NO